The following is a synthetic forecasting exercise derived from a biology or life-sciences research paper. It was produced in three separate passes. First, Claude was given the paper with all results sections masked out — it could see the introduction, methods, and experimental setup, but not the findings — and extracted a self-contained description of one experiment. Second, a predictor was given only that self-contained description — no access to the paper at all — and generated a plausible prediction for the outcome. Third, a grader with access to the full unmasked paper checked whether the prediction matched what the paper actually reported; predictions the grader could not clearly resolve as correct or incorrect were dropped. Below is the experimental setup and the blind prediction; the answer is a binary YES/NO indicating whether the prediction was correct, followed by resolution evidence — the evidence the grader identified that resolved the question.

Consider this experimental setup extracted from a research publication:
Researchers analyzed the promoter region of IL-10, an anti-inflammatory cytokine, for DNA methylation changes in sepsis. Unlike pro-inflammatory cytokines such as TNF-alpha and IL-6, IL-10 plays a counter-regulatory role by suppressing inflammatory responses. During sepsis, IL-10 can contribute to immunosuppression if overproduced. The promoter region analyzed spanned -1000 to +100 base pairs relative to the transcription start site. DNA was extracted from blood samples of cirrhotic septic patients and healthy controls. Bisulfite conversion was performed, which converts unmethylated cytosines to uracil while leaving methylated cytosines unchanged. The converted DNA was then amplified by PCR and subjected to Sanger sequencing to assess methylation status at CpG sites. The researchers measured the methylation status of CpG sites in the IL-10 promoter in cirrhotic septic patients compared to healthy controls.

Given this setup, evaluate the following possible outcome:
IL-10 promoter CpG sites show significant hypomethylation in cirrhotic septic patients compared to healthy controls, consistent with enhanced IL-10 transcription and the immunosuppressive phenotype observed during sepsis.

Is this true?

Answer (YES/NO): NO